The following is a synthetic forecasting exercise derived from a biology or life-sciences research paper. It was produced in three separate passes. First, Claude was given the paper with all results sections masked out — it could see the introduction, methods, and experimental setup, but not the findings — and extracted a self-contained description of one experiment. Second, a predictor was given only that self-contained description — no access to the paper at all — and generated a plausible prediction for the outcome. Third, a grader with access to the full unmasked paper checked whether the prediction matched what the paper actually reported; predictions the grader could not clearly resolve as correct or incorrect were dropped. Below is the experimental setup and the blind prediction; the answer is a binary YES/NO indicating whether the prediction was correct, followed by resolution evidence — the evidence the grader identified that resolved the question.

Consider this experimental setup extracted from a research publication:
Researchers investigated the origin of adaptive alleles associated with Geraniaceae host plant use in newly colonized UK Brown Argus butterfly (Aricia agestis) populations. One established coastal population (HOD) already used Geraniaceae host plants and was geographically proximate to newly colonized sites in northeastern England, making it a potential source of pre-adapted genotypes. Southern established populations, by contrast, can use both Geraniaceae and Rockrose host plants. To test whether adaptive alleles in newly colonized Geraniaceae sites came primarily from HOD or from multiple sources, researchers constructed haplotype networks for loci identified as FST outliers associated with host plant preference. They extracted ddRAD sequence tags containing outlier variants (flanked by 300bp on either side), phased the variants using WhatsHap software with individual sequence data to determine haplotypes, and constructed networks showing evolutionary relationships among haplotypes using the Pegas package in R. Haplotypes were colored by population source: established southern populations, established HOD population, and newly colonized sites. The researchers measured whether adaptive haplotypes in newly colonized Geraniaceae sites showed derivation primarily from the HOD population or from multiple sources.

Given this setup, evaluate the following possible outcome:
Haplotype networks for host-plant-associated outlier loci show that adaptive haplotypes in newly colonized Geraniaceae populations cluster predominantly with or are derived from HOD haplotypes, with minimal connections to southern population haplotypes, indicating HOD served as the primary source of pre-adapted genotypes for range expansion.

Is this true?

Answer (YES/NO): NO